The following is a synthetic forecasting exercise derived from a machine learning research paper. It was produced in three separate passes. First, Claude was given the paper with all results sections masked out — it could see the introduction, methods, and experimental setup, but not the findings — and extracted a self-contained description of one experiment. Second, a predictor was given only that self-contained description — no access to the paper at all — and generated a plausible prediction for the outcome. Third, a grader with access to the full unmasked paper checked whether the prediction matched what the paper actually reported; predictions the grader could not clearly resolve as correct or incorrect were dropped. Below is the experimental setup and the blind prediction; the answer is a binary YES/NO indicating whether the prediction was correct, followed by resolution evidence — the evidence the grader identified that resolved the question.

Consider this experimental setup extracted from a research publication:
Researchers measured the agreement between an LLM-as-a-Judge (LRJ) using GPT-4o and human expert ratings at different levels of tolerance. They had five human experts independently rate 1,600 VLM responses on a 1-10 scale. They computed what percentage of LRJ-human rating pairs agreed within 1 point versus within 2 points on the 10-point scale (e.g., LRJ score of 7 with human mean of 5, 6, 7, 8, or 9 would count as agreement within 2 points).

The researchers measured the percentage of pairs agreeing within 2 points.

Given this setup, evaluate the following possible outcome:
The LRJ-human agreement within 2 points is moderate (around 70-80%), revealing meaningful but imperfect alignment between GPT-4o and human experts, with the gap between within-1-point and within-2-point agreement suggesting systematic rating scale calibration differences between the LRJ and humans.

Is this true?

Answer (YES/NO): NO